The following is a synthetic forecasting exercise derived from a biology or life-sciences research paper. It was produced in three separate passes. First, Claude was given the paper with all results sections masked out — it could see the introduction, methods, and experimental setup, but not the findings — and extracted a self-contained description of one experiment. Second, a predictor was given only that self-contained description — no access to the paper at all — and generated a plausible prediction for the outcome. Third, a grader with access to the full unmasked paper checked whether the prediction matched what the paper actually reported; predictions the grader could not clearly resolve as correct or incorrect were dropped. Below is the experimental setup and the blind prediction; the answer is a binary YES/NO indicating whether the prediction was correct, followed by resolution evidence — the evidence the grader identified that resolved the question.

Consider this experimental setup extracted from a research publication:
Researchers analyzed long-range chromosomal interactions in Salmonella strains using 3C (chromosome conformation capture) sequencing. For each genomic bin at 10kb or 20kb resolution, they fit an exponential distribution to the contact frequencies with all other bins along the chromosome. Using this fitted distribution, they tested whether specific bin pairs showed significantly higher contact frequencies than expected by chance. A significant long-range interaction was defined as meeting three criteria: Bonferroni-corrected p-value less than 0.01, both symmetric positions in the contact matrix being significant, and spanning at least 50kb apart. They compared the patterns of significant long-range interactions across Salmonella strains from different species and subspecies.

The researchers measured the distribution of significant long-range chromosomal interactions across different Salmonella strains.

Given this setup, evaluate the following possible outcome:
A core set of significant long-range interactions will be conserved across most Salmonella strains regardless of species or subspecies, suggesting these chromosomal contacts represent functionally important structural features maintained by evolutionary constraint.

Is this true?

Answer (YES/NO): NO